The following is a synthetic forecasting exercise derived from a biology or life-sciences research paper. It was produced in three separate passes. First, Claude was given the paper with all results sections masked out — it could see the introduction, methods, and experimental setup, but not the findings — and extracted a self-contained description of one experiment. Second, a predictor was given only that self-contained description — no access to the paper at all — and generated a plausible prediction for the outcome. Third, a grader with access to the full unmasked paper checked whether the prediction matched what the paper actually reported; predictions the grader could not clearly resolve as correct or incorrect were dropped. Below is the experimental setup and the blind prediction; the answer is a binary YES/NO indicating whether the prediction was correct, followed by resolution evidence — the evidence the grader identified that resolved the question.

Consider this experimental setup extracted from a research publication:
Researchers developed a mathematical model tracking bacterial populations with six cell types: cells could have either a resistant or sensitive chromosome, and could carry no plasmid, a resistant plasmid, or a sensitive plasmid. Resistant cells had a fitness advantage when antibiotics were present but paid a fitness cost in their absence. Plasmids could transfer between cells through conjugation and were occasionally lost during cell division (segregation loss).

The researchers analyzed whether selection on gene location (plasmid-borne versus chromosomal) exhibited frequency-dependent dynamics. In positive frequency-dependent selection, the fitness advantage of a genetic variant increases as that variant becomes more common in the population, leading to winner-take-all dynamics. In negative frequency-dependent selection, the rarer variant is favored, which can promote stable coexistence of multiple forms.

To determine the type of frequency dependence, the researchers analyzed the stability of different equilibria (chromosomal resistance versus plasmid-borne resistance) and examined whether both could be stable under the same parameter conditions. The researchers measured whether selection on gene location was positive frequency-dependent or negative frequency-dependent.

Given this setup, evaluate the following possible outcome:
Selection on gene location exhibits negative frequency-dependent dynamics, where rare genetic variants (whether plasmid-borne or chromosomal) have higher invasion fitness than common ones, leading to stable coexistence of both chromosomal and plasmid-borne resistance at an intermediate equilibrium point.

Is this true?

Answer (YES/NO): NO